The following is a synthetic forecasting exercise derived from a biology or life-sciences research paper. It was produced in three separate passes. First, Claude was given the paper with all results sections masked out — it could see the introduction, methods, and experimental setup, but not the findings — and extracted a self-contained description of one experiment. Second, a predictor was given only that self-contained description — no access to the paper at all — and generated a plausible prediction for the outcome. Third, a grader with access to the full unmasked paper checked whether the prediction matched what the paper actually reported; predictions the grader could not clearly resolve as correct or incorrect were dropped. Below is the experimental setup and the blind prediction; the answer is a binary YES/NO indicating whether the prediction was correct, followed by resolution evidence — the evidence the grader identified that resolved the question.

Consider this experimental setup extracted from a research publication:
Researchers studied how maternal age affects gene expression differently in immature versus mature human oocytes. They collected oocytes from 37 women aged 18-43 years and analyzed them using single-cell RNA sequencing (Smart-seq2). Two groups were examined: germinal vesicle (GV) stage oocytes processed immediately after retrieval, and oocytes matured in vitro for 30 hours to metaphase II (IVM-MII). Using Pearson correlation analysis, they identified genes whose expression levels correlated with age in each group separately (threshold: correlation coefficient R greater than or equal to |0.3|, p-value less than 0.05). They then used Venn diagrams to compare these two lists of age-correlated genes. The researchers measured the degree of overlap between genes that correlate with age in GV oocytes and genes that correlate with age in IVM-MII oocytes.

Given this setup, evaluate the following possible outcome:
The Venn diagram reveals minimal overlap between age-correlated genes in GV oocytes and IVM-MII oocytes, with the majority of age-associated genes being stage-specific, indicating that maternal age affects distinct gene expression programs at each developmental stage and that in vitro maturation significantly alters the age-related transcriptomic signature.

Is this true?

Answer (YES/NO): YES